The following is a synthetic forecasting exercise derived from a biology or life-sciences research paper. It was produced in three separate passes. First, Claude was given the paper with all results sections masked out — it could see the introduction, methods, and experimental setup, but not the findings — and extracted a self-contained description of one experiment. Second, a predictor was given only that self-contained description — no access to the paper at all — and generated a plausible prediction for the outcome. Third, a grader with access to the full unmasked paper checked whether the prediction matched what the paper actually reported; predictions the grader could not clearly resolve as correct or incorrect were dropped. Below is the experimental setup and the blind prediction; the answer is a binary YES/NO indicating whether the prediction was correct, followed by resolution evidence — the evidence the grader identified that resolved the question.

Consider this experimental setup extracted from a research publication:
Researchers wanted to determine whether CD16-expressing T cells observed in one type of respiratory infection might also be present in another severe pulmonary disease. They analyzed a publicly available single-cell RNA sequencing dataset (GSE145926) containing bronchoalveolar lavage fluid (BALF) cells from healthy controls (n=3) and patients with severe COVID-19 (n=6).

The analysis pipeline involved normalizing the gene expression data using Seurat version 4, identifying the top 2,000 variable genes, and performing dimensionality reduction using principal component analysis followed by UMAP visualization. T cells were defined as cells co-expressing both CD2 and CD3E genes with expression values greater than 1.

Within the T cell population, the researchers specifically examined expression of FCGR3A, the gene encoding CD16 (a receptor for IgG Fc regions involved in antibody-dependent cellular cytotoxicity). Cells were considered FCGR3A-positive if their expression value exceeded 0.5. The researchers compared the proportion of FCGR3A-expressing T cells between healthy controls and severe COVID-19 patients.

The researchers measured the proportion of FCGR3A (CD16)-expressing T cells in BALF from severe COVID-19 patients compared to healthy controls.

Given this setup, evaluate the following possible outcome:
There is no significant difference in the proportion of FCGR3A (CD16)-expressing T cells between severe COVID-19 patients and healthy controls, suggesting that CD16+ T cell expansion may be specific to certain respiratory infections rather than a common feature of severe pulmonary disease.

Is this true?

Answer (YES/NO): NO